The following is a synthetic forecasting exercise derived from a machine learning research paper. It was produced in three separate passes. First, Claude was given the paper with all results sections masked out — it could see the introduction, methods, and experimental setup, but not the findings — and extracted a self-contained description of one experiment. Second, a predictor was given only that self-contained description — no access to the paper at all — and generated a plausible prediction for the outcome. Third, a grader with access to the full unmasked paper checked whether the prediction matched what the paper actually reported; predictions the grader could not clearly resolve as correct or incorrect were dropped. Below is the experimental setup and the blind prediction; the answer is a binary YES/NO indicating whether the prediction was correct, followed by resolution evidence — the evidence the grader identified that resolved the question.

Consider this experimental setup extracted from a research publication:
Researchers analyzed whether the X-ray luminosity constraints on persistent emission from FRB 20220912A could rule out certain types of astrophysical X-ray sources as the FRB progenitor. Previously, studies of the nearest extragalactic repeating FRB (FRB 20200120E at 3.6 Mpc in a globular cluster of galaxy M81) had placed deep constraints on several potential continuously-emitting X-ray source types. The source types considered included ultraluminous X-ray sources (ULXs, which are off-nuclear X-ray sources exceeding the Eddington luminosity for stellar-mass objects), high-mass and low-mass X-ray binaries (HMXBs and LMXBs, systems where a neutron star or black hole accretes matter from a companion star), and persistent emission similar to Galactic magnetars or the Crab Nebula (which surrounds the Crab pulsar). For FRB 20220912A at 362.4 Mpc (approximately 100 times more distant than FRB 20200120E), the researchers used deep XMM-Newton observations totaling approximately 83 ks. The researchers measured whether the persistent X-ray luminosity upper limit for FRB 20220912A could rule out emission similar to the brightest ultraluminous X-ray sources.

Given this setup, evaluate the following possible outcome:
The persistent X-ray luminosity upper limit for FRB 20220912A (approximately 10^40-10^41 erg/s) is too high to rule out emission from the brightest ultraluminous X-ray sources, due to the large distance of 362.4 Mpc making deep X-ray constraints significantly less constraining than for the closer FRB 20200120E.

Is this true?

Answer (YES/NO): NO